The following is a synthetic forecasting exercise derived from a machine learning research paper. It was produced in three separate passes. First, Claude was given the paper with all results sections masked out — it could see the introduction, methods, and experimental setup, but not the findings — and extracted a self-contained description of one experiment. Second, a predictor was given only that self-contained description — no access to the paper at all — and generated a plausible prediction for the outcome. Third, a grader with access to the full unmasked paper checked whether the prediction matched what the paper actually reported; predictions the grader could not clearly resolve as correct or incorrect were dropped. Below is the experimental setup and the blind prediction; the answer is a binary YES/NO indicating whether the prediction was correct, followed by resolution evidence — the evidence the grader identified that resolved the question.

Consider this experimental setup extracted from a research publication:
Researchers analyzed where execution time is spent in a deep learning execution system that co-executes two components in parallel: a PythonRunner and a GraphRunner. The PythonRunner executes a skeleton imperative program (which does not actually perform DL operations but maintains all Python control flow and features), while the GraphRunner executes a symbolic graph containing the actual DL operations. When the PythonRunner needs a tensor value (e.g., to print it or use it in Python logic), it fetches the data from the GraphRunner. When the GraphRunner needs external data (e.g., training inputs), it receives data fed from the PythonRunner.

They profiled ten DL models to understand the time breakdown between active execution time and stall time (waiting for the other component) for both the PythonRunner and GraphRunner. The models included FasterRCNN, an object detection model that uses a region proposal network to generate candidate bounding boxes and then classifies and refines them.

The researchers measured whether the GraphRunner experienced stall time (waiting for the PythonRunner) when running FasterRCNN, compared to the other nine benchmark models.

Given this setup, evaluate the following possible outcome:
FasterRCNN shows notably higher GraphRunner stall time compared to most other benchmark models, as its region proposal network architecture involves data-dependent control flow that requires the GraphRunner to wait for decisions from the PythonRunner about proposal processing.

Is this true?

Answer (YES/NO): NO